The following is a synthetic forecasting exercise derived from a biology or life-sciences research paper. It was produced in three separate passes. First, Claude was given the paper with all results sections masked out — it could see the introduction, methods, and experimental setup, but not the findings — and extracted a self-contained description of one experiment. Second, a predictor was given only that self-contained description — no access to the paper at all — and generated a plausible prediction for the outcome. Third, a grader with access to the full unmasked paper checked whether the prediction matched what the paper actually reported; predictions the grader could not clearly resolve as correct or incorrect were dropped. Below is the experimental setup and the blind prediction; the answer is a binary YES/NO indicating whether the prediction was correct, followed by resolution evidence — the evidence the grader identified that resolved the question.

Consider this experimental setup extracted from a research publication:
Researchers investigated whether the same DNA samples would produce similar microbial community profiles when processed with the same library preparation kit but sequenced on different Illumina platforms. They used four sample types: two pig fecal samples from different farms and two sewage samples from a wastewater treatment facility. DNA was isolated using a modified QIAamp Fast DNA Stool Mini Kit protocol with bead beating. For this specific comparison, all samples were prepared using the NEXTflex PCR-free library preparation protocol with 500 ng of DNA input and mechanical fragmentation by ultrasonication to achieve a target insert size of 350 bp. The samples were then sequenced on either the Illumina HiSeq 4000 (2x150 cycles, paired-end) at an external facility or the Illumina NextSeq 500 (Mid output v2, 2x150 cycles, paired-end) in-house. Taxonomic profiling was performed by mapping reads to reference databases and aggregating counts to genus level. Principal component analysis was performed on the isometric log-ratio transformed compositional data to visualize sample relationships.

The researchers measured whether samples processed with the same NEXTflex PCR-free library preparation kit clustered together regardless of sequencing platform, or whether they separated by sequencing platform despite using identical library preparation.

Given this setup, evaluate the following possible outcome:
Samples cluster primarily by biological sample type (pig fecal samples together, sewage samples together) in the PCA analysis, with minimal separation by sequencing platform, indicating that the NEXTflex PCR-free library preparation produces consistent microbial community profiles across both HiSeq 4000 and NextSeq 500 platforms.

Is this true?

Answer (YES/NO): NO